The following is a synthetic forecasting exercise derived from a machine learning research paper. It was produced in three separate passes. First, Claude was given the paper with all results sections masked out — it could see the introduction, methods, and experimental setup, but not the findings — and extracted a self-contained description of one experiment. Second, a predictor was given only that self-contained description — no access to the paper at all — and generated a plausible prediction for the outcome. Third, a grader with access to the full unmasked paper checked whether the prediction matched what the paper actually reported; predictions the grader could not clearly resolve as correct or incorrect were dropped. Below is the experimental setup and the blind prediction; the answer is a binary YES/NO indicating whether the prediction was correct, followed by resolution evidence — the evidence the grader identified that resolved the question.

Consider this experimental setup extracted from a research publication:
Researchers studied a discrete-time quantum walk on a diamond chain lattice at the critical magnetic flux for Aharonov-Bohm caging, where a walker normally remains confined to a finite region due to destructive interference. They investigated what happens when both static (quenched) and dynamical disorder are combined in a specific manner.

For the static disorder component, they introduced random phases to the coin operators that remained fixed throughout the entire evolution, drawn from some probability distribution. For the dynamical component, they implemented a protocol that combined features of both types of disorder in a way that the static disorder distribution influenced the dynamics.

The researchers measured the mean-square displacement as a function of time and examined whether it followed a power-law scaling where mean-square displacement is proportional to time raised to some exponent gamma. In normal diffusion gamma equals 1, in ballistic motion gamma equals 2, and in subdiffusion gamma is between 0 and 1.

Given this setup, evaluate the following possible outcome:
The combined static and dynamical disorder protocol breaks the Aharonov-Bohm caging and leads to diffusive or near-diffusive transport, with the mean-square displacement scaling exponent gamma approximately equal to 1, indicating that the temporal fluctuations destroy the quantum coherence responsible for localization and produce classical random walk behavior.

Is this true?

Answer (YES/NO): NO